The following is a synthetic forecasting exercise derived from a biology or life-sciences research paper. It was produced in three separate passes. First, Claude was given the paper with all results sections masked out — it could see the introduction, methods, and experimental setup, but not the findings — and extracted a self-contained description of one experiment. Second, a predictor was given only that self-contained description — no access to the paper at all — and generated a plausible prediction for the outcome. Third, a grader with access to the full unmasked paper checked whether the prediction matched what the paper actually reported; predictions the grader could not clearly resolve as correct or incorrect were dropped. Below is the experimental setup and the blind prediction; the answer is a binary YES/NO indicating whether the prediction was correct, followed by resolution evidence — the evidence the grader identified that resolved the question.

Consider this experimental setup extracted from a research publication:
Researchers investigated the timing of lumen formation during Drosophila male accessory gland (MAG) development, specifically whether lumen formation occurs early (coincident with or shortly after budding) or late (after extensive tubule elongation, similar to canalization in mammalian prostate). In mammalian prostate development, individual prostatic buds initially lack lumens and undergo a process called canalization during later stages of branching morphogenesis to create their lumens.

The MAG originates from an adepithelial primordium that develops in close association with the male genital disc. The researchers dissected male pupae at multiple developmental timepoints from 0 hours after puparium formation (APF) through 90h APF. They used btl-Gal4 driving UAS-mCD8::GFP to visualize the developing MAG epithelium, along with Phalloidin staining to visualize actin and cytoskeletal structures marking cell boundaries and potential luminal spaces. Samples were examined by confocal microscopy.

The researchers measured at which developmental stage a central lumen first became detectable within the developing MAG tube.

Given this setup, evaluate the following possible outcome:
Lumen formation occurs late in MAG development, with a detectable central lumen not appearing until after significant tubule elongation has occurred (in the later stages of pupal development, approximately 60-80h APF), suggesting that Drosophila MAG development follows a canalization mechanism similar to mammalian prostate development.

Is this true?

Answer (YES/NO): NO